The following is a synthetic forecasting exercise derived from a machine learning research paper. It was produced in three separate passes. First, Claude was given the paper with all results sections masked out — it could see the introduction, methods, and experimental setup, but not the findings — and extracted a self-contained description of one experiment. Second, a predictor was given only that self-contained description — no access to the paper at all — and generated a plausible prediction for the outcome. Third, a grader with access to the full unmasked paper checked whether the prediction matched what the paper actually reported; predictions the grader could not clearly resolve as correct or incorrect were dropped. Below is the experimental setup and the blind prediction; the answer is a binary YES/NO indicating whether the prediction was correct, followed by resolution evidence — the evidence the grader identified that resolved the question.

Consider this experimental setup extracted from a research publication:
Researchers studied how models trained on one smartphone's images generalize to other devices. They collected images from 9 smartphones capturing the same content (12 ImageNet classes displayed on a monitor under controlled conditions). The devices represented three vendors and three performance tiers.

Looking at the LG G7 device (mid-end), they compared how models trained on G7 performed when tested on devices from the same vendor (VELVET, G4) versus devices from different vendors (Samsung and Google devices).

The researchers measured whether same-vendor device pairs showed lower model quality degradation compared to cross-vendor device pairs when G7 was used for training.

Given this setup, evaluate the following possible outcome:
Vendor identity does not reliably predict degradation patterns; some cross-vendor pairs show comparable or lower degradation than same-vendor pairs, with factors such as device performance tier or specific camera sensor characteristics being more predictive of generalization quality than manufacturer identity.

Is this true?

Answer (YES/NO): YES